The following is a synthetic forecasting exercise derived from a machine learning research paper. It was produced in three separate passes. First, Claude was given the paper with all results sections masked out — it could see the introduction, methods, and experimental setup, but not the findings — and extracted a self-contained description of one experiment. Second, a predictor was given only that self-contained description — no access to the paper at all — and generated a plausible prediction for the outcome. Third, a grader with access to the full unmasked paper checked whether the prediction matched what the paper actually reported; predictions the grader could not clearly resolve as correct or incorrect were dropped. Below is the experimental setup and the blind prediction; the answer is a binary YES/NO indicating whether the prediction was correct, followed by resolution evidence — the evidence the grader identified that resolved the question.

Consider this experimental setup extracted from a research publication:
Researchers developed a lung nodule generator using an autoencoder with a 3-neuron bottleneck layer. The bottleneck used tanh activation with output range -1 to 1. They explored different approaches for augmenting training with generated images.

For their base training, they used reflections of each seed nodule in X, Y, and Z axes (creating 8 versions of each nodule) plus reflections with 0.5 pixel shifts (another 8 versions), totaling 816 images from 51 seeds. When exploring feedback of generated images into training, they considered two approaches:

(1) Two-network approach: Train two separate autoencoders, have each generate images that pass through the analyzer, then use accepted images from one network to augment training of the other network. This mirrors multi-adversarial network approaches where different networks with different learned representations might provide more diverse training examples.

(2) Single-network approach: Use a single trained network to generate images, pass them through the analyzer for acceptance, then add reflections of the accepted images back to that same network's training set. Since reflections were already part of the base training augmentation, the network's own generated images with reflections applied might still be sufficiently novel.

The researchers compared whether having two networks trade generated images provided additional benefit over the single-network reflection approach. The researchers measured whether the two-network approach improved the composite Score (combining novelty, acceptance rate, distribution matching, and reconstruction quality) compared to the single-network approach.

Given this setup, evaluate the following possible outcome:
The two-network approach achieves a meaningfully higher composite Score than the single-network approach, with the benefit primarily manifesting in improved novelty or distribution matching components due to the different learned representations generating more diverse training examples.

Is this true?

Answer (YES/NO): NO